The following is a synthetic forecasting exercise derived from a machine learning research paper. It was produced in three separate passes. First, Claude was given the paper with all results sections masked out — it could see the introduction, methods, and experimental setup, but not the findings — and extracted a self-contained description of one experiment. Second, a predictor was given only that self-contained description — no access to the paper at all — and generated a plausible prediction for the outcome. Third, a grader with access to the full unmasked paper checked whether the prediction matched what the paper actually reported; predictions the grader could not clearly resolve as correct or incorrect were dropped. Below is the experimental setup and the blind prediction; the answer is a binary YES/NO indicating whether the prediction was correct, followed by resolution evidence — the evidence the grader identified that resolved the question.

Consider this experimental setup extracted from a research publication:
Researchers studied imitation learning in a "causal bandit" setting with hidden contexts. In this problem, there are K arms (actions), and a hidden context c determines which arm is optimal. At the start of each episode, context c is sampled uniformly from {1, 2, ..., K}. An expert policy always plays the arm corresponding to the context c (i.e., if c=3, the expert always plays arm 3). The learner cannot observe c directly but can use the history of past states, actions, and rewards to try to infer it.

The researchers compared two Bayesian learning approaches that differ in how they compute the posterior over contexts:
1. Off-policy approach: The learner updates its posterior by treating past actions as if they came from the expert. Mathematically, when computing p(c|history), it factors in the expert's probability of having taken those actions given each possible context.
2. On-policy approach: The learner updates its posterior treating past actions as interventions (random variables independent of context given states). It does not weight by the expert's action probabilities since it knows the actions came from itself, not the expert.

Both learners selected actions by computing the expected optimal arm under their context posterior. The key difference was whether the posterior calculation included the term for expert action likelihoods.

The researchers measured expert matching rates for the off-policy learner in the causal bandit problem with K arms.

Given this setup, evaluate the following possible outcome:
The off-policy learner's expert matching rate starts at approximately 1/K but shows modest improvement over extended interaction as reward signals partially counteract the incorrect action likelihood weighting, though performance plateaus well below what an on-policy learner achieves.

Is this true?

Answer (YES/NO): NO